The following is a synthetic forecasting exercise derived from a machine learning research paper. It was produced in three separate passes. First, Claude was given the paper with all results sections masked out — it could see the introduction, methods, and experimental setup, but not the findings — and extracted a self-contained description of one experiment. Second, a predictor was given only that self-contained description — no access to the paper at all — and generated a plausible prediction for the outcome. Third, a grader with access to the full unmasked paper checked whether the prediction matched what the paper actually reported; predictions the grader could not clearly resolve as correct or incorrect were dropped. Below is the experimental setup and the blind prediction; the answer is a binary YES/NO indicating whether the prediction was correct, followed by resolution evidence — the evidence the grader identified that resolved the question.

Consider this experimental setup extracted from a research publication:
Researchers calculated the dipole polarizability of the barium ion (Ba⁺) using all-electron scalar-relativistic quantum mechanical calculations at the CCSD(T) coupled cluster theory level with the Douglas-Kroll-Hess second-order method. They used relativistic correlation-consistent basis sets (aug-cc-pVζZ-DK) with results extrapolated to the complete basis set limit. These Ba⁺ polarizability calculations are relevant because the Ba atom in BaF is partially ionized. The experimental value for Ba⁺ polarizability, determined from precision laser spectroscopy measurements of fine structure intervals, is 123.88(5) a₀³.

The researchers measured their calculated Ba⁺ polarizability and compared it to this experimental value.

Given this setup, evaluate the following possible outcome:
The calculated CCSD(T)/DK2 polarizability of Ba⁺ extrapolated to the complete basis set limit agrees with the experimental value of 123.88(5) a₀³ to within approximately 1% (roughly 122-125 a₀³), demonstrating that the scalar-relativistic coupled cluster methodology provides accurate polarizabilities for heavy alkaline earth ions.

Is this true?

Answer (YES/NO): NO